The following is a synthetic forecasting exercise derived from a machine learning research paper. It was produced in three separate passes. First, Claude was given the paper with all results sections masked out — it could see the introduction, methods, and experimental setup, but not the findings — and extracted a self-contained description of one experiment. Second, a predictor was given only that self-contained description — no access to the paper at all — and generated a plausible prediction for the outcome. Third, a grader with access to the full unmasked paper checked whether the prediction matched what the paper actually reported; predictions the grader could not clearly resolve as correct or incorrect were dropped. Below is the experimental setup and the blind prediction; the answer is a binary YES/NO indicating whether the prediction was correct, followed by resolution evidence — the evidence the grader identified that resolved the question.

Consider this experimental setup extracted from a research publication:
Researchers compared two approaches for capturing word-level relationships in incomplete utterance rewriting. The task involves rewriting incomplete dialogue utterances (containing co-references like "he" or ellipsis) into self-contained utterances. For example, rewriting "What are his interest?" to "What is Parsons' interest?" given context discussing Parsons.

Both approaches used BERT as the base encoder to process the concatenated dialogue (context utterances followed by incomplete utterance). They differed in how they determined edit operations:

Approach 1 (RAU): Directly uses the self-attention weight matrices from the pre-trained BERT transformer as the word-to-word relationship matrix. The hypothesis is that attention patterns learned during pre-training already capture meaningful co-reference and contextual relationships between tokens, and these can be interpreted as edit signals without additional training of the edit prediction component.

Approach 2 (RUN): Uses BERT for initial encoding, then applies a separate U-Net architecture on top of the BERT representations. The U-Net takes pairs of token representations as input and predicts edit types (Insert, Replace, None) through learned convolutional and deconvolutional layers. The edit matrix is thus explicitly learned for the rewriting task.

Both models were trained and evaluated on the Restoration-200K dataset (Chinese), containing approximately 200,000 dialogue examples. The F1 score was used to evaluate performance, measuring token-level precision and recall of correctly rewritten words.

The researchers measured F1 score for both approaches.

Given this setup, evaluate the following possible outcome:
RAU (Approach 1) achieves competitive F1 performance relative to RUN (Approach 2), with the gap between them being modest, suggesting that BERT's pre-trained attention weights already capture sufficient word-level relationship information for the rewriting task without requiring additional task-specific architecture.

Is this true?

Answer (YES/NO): NO